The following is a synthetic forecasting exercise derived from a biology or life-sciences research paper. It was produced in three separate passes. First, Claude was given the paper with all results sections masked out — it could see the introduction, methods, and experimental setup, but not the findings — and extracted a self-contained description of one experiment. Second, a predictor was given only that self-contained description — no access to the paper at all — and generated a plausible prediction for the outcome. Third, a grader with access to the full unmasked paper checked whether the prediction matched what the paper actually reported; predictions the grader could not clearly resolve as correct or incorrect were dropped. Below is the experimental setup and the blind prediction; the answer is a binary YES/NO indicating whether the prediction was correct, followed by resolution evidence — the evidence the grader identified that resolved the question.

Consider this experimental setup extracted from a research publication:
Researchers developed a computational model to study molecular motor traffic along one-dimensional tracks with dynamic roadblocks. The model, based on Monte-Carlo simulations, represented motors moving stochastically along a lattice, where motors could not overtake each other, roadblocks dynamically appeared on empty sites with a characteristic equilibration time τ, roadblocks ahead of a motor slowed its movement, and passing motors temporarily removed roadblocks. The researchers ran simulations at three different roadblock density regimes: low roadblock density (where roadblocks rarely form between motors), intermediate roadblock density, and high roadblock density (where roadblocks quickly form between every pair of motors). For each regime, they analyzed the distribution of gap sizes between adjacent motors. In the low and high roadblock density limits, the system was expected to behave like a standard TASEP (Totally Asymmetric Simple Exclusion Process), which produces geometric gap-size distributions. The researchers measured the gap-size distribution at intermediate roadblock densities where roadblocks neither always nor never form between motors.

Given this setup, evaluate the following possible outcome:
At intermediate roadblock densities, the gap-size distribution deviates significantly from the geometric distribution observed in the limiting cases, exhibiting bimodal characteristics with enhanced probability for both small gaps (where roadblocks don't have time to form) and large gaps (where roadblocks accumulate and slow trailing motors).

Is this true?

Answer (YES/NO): NO